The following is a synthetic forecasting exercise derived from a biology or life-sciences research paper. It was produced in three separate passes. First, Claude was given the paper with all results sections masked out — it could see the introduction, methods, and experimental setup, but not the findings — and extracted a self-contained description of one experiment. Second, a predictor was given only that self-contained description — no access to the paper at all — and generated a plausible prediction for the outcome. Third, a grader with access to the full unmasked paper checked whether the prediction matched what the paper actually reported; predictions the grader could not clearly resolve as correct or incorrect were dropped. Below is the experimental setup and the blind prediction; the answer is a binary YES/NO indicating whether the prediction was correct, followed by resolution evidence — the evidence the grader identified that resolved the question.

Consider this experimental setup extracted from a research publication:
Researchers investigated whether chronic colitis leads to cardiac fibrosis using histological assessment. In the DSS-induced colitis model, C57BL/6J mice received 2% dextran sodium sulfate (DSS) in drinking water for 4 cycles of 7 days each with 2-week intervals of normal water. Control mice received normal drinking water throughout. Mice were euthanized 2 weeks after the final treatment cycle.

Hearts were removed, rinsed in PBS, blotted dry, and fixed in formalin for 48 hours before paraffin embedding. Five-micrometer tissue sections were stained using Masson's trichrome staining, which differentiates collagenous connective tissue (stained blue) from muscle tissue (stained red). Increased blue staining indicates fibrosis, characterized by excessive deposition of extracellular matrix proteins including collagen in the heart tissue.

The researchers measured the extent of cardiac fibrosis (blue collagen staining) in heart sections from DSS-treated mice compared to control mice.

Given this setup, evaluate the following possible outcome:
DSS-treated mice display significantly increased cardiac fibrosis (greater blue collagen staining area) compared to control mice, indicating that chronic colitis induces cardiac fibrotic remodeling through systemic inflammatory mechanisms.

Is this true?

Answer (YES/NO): YES